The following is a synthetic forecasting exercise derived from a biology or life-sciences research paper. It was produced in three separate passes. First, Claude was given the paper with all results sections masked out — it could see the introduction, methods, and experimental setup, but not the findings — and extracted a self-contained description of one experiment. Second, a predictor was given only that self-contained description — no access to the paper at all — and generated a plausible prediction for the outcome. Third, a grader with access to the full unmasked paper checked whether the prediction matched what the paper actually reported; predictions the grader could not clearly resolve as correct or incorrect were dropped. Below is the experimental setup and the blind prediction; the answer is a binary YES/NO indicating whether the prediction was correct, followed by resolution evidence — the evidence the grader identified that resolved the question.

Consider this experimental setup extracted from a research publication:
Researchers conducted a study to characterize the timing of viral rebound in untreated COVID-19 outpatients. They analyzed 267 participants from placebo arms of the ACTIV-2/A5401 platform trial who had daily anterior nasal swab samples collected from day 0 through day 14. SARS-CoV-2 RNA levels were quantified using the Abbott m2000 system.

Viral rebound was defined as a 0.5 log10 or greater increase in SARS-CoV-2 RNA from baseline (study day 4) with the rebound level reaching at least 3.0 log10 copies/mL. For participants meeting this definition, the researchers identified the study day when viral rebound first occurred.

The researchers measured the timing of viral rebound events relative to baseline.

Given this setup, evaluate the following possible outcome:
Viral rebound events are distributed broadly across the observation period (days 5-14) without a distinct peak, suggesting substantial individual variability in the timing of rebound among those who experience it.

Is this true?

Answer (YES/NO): NO